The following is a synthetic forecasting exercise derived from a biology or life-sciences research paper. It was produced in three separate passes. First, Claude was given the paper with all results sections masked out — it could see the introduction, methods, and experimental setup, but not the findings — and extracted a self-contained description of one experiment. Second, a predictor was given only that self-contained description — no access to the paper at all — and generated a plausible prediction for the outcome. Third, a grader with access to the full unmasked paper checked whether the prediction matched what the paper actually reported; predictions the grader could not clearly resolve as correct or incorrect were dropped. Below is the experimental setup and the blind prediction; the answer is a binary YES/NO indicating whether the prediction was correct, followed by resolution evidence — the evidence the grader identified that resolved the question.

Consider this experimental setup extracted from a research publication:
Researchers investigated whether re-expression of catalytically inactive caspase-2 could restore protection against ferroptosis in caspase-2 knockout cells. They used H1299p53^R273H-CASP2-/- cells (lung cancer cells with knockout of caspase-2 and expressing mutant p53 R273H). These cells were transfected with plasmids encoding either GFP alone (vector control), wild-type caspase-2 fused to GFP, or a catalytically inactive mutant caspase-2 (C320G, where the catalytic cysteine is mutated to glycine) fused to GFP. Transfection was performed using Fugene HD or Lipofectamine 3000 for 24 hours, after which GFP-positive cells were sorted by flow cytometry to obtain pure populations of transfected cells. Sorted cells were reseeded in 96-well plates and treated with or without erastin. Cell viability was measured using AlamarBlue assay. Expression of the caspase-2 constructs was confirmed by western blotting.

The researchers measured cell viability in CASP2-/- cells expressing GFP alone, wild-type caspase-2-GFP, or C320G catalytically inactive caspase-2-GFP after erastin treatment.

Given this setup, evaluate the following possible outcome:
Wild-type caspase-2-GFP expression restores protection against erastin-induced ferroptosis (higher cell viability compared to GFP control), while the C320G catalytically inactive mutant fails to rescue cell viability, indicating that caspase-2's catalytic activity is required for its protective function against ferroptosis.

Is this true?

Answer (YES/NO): NO